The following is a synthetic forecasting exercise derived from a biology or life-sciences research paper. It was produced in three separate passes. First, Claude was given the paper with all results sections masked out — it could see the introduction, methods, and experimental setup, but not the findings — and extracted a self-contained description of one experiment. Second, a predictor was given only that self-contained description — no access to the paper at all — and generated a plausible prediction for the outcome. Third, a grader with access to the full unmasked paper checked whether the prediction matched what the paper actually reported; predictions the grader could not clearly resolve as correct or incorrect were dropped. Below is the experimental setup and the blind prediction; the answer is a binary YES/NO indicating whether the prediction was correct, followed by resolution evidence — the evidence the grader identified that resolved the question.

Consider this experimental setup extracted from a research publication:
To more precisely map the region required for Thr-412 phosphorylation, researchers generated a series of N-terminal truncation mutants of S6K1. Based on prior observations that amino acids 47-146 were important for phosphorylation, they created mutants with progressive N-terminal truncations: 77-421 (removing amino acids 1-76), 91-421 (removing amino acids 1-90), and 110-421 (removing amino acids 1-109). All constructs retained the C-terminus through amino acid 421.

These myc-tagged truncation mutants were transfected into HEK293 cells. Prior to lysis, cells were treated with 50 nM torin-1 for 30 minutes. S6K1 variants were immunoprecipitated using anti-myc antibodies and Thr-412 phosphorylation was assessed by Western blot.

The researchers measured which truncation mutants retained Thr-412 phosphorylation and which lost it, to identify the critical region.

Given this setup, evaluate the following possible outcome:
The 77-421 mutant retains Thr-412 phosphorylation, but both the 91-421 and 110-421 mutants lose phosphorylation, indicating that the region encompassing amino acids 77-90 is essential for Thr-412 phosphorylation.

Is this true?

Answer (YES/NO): NO